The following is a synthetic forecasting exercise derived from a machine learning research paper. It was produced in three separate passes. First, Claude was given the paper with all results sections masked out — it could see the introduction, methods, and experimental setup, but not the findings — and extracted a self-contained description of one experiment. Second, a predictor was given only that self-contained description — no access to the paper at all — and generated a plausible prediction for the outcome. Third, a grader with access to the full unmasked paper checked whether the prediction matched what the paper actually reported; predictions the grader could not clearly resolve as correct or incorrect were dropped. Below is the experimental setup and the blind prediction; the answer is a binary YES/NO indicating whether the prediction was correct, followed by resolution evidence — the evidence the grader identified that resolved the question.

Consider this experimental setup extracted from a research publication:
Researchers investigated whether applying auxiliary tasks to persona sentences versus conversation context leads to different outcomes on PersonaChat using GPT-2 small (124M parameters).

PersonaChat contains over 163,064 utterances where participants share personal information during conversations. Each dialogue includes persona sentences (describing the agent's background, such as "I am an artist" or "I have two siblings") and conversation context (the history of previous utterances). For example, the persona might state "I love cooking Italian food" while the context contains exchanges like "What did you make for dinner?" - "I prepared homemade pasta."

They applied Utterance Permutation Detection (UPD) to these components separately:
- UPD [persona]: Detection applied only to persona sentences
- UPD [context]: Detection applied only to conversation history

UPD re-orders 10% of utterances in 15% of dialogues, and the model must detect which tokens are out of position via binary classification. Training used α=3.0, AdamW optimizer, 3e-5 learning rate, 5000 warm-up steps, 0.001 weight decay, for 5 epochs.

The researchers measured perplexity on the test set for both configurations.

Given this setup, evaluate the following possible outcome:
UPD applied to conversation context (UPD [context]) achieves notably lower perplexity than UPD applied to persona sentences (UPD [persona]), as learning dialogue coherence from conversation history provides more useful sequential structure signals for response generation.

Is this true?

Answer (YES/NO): NO